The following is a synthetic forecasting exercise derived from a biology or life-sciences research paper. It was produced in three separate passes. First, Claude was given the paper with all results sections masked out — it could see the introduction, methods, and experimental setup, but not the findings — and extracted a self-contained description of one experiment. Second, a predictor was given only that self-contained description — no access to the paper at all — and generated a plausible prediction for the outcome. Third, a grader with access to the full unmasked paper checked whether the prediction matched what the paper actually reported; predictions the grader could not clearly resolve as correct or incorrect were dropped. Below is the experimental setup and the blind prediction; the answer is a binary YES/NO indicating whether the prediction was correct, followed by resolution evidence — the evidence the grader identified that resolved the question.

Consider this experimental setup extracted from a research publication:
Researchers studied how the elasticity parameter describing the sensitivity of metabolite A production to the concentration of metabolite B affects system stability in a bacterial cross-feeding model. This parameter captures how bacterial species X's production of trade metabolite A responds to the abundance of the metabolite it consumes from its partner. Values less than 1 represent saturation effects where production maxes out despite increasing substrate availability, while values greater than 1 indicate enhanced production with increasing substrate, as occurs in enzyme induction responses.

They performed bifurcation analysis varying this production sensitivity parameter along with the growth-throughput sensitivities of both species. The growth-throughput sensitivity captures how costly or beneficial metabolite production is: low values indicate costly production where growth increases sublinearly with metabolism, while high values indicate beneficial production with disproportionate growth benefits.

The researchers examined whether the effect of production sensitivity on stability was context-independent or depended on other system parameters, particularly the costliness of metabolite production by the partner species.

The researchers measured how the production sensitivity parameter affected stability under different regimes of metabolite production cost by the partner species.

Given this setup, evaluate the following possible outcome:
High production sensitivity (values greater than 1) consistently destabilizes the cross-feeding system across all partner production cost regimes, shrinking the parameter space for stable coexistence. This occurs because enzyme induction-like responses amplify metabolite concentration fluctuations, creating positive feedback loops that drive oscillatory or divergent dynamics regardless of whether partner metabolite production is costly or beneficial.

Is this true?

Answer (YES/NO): NO